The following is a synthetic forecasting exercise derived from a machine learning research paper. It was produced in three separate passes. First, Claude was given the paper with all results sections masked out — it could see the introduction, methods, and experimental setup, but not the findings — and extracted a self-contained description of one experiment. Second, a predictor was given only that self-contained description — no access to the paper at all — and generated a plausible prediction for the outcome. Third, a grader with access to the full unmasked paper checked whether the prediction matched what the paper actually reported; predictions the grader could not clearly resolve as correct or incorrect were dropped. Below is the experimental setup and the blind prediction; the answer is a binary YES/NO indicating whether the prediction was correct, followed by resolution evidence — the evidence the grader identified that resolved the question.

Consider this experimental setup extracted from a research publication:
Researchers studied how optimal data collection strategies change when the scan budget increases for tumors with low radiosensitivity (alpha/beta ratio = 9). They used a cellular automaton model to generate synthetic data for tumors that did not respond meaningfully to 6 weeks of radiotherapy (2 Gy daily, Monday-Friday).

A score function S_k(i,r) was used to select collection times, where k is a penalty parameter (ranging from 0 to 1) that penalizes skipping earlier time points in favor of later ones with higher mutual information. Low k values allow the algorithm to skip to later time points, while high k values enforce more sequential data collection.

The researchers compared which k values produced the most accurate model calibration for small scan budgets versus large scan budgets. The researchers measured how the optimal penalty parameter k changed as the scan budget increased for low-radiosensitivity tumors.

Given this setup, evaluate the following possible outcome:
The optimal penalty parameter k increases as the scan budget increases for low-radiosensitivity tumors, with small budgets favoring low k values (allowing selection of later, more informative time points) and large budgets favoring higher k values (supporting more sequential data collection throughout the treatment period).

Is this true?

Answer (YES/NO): YES